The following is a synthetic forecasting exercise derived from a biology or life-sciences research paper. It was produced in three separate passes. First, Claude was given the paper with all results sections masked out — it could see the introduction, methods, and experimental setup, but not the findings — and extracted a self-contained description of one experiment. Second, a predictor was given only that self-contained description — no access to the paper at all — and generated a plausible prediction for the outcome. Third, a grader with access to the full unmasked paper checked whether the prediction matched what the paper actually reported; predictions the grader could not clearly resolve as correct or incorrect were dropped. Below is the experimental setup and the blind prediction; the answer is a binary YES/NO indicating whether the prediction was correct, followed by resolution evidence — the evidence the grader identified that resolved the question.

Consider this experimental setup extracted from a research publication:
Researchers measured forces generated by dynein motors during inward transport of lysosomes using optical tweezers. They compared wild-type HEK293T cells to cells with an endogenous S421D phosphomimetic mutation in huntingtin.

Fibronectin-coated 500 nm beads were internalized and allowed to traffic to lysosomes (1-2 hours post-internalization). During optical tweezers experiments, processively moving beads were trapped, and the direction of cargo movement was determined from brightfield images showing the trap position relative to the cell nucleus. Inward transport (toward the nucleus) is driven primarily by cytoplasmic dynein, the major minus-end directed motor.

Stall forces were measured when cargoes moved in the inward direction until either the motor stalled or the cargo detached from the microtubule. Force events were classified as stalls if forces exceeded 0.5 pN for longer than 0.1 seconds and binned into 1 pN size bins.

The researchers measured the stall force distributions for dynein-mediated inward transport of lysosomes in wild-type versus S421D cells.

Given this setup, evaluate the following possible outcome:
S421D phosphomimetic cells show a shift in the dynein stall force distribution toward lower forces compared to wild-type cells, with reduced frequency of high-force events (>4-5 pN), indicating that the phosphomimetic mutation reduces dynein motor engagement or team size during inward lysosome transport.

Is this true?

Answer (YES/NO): NO